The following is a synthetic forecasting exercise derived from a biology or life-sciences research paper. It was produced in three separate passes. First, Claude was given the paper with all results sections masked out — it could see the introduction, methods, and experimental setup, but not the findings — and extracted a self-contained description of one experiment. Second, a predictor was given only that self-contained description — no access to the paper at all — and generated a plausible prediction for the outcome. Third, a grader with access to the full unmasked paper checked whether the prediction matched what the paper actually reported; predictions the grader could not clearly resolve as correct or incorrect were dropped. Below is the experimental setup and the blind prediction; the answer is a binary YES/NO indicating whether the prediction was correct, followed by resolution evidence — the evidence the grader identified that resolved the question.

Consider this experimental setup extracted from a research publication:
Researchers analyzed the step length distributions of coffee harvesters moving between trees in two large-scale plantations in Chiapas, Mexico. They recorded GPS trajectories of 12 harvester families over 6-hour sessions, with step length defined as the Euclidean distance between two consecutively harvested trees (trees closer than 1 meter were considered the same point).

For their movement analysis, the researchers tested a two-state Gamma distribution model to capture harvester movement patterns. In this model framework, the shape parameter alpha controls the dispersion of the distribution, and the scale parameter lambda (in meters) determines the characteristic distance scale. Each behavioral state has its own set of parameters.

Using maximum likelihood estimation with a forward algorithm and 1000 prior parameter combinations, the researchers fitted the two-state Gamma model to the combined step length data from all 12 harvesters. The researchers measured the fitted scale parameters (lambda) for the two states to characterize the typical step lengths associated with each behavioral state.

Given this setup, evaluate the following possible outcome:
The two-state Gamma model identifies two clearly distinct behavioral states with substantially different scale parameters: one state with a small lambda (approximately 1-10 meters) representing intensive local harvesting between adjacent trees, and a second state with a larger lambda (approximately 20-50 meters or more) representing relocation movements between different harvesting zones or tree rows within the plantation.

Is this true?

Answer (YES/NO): NO